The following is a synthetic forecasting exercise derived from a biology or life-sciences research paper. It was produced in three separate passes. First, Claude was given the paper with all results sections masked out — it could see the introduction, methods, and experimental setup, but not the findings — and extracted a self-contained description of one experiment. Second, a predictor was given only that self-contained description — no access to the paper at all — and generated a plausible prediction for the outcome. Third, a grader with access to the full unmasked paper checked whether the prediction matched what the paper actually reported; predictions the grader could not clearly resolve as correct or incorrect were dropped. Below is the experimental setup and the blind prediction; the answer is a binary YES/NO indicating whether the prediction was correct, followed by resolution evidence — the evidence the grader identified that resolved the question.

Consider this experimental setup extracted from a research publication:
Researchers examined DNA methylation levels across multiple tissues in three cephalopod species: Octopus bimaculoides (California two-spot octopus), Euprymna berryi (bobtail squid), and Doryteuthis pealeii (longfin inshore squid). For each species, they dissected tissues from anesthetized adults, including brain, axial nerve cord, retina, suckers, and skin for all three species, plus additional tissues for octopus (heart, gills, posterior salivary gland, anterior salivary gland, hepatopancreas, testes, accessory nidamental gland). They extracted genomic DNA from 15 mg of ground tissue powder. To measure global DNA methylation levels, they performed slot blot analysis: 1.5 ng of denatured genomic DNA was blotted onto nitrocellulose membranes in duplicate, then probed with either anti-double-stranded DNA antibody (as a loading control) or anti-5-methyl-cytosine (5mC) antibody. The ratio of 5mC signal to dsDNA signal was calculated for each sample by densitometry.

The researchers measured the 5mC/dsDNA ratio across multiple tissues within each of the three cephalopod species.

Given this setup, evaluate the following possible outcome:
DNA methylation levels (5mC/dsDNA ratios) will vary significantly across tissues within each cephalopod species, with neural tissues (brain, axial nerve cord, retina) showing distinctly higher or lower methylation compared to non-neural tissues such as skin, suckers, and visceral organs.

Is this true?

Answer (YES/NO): NO